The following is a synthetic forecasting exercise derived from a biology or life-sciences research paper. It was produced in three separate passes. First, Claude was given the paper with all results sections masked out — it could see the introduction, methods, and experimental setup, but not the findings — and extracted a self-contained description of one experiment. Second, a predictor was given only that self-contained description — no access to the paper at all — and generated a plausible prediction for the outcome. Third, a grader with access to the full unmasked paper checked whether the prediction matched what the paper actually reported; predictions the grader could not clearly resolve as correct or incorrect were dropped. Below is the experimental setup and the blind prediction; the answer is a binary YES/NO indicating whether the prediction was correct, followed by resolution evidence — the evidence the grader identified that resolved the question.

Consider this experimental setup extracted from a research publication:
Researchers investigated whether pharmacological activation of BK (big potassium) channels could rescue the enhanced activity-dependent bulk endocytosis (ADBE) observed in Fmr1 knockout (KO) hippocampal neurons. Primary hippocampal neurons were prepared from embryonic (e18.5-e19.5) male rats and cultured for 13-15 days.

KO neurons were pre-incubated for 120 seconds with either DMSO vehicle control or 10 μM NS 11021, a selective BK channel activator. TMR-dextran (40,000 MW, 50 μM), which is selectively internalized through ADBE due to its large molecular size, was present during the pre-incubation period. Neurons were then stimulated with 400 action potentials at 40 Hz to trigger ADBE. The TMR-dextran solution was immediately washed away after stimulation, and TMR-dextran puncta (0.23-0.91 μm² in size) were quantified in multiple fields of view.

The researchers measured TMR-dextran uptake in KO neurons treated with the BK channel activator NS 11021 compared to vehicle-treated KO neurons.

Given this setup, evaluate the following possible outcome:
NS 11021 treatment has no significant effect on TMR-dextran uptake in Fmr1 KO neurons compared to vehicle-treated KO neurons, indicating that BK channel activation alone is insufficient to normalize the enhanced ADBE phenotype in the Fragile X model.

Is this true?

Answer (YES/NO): NO